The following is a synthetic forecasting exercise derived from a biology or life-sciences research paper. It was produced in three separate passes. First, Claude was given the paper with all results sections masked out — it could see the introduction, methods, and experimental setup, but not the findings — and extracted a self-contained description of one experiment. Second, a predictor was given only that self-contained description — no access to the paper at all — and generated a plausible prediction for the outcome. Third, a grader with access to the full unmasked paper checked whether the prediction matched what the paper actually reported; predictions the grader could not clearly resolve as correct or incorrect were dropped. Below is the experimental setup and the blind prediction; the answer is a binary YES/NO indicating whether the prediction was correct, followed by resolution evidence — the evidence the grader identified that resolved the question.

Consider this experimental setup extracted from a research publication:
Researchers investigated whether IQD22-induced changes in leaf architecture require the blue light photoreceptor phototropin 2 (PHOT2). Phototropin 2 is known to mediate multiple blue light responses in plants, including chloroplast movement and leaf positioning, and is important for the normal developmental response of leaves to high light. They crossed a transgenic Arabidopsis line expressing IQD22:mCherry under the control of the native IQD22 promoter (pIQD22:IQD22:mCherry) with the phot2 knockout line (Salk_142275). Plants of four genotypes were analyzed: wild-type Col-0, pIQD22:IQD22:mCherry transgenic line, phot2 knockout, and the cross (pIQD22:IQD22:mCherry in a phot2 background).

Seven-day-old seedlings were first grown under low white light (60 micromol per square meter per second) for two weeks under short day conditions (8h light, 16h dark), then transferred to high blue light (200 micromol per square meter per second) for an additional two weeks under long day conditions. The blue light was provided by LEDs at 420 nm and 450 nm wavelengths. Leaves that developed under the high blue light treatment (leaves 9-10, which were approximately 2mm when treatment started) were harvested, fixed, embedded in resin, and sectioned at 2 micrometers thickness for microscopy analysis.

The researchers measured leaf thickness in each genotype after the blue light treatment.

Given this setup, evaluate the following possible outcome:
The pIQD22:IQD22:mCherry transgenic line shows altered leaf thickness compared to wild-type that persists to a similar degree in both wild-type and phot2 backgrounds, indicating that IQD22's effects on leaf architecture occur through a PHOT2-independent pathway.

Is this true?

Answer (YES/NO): NO